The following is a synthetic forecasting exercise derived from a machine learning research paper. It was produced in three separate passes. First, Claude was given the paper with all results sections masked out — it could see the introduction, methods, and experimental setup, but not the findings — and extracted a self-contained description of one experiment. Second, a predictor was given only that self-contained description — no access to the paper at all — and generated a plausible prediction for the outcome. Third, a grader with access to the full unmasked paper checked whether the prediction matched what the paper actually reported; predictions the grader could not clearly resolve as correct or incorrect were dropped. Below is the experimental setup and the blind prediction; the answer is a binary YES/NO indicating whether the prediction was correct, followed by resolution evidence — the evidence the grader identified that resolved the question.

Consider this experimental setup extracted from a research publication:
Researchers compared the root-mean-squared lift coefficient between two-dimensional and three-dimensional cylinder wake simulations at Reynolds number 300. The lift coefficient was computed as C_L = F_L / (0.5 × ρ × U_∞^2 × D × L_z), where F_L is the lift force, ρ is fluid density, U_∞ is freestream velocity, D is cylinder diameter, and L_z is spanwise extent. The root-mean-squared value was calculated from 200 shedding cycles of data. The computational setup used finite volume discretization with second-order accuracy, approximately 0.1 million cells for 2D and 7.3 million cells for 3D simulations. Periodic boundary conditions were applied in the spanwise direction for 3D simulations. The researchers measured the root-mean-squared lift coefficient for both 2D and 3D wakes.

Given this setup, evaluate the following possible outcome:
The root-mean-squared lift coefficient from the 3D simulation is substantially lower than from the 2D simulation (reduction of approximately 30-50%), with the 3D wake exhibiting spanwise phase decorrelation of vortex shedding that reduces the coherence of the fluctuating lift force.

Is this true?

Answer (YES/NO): YES